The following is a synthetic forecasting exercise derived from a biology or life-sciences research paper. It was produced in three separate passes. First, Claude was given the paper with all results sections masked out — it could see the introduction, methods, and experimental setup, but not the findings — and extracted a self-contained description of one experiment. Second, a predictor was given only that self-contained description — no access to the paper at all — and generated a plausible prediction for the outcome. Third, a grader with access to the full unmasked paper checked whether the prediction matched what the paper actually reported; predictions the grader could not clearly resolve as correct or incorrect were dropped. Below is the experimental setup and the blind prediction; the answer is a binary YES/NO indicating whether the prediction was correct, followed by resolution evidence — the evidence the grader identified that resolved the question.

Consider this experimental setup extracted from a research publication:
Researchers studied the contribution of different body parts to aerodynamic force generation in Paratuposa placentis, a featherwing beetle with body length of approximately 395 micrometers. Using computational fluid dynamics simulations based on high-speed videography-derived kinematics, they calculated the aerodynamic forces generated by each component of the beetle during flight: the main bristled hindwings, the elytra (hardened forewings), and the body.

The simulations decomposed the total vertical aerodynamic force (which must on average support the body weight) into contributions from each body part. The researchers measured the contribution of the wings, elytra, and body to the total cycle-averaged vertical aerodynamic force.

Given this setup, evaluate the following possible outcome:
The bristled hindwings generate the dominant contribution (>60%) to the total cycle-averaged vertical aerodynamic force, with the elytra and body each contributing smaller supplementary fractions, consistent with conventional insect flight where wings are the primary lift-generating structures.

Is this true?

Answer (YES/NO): NO